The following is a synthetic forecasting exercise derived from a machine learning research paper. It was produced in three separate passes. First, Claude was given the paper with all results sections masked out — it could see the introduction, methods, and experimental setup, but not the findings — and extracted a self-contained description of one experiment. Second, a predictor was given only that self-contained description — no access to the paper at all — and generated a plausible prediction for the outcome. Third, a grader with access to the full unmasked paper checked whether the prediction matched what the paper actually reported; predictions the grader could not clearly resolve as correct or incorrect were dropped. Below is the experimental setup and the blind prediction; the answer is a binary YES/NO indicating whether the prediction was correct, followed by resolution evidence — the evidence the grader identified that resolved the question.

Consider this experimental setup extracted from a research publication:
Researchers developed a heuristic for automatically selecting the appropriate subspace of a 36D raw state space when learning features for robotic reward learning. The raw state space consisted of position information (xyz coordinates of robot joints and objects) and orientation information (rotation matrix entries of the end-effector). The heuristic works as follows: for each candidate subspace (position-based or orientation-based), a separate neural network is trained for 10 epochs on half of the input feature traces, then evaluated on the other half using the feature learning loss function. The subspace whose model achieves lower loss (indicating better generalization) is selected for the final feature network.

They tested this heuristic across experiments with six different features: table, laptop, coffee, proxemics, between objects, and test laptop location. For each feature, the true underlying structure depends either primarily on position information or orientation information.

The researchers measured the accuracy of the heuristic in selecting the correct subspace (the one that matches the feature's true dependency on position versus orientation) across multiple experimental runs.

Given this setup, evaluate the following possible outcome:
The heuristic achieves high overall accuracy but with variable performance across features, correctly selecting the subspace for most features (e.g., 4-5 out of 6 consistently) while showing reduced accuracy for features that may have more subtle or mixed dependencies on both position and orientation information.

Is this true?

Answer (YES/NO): NO